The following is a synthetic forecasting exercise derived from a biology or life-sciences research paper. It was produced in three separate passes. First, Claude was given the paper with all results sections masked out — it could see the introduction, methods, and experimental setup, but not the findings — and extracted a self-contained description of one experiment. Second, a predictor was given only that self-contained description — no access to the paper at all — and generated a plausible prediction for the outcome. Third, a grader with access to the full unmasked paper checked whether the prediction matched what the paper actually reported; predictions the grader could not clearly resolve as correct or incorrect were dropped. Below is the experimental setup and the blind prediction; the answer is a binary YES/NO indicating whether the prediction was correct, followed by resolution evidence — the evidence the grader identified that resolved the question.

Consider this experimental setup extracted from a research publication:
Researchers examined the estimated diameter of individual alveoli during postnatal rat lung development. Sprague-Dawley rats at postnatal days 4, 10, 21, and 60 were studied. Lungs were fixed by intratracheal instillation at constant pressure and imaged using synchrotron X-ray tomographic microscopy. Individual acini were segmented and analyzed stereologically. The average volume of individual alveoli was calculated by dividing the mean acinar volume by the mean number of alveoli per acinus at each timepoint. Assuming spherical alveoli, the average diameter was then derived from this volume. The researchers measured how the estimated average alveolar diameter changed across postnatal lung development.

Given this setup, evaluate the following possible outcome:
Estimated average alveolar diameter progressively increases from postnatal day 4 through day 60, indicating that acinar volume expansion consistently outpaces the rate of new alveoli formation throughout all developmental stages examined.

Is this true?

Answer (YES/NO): NO